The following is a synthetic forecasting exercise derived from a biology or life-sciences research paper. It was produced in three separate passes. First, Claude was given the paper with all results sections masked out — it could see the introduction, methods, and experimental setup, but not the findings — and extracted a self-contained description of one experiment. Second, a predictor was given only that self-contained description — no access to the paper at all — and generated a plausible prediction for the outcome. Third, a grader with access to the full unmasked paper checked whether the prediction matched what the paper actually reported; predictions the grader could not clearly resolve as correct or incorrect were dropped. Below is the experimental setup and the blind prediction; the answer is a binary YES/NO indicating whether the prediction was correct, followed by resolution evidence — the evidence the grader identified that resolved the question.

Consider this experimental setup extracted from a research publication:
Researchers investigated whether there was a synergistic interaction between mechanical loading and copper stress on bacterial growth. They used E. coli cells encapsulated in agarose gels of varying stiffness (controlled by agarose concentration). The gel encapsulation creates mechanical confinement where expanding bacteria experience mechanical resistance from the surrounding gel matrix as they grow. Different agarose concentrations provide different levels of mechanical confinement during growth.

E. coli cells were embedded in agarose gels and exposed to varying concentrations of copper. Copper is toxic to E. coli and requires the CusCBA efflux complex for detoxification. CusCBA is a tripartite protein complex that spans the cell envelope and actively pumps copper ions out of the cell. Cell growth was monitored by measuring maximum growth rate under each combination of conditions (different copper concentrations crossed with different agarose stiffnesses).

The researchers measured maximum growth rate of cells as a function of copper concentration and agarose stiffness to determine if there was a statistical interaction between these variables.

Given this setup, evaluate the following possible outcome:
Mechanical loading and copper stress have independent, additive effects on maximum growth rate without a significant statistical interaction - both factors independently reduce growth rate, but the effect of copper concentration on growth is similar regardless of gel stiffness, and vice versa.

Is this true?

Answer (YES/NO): NO